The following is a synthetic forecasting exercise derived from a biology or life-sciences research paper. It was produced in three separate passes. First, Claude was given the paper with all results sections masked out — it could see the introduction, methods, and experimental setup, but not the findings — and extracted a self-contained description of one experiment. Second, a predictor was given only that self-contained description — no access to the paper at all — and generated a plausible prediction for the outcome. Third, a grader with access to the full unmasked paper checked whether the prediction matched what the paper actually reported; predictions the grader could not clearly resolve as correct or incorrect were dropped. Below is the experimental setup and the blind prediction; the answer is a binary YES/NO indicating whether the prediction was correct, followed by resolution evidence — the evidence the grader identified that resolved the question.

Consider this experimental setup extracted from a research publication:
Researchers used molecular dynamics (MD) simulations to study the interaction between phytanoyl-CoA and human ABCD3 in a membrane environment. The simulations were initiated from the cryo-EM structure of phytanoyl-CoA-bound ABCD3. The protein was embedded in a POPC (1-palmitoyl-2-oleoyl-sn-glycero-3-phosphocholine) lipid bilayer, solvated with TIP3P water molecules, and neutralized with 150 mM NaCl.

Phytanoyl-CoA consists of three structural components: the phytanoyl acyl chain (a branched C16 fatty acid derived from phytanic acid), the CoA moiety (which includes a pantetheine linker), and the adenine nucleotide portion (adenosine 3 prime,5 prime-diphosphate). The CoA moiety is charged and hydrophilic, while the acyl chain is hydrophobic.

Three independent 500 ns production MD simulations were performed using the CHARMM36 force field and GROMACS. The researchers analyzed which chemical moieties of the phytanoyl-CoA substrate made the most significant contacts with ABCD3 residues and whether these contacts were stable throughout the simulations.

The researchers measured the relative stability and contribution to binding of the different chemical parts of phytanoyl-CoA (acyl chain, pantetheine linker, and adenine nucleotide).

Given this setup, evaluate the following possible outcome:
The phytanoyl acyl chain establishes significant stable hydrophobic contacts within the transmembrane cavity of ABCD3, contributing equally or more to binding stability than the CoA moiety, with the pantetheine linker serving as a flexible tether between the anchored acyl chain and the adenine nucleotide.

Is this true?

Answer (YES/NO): NO